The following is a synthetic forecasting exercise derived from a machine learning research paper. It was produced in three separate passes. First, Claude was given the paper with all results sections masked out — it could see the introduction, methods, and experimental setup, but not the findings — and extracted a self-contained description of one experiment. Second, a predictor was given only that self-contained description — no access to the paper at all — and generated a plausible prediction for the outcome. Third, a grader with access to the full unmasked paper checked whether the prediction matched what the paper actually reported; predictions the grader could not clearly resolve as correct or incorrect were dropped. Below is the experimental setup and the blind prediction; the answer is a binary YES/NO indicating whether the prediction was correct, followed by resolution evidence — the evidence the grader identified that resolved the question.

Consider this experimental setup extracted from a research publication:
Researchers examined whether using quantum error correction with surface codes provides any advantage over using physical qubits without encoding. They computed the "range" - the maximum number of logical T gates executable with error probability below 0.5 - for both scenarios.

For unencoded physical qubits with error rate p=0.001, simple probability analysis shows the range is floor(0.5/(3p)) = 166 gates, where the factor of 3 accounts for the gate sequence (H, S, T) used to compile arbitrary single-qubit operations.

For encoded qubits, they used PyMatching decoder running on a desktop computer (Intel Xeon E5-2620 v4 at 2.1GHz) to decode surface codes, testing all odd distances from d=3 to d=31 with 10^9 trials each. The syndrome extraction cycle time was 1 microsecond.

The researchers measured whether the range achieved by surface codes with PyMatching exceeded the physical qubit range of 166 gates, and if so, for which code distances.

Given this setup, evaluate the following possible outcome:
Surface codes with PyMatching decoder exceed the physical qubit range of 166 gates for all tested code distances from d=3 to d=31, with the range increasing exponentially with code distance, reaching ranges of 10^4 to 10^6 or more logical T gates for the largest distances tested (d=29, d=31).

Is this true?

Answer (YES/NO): NO